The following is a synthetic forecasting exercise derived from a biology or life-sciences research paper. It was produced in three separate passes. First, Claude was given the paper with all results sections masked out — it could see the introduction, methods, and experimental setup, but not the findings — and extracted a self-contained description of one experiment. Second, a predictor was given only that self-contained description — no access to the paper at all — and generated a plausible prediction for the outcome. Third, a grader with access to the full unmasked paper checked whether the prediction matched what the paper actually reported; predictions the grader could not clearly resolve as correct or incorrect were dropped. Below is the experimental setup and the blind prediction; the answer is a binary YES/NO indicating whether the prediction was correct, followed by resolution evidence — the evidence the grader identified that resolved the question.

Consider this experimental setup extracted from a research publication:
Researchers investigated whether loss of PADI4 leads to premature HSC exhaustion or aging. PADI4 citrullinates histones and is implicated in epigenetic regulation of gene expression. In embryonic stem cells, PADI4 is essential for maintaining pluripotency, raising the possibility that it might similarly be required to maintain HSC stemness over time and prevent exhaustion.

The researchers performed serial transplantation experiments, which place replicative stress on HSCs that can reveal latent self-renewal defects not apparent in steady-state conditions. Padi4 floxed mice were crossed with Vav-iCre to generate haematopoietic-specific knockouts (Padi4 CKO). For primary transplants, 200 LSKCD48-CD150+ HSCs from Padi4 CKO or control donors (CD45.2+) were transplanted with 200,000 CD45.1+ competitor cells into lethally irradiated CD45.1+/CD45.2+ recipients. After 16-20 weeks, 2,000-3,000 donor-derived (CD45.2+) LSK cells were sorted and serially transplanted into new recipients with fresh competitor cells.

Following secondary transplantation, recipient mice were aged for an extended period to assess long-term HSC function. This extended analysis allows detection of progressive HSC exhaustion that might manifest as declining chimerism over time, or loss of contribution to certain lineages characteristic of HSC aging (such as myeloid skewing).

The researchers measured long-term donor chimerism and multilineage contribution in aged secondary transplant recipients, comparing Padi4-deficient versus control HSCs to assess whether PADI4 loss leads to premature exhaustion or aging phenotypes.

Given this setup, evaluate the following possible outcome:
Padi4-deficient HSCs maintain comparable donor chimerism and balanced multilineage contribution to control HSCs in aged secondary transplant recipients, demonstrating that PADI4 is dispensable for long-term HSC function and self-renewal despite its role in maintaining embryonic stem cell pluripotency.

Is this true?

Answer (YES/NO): YES